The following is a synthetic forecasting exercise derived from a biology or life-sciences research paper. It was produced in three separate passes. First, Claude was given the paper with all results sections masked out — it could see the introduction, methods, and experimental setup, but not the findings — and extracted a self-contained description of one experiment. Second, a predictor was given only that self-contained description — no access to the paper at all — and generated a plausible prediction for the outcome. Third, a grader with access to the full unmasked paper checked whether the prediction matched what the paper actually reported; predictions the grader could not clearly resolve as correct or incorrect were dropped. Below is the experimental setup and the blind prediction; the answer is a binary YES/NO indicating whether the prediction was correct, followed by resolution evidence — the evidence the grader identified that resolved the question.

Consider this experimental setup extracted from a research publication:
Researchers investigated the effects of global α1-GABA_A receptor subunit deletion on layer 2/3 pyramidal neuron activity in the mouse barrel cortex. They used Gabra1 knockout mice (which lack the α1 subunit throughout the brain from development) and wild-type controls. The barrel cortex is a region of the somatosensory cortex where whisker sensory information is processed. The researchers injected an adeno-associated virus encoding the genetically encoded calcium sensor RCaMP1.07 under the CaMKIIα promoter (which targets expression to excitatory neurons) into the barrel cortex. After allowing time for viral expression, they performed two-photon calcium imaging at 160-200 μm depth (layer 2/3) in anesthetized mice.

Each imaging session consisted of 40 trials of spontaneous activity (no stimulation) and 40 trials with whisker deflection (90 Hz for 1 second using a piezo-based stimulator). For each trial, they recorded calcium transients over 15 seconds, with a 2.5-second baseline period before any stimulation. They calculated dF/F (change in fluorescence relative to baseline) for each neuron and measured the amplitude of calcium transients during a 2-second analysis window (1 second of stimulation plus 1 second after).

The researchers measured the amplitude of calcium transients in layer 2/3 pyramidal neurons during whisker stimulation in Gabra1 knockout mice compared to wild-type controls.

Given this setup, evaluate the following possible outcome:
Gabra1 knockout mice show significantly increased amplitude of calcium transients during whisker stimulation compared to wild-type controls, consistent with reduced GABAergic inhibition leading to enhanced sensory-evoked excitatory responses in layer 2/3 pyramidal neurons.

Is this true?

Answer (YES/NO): YES